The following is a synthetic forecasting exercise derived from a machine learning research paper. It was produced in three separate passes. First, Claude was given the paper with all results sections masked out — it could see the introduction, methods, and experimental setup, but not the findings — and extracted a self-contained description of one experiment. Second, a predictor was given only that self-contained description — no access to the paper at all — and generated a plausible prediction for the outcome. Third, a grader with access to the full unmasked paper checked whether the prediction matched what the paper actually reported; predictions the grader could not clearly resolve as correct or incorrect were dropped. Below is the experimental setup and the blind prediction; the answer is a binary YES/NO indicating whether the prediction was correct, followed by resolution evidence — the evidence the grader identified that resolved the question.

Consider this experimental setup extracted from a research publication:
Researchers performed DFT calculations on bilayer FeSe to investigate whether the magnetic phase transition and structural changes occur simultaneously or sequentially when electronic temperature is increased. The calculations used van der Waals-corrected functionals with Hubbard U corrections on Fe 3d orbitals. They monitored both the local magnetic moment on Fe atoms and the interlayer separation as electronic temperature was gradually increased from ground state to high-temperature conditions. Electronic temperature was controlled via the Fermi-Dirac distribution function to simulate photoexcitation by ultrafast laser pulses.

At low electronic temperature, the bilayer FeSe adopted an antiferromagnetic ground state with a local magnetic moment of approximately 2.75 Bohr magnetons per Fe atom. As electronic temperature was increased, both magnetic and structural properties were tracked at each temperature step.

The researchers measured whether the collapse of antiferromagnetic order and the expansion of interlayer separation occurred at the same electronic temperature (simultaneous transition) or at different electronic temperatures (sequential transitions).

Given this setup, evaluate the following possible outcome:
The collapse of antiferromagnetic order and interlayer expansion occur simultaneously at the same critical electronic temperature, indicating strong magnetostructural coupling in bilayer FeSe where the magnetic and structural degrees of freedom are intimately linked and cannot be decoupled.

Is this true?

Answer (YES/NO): YES